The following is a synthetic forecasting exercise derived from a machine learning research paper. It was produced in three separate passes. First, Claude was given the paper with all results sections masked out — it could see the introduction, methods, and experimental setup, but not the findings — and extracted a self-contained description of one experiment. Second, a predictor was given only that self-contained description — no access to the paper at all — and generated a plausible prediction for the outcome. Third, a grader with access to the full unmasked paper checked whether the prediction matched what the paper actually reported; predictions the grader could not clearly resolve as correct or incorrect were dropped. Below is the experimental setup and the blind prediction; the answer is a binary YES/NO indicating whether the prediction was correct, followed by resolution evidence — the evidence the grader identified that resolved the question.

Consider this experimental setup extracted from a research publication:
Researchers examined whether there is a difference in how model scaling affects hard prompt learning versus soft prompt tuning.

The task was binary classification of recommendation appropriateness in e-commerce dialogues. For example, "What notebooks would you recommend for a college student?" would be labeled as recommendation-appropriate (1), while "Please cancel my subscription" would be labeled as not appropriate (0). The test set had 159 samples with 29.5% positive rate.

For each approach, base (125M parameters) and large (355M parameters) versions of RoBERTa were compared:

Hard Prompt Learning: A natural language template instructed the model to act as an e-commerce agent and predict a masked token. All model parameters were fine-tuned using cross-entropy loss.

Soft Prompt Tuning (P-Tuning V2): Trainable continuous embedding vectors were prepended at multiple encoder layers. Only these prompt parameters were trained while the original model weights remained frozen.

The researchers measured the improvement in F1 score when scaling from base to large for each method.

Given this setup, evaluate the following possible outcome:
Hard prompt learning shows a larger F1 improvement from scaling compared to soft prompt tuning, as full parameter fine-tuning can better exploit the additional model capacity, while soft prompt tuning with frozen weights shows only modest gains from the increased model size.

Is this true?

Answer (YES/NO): NO